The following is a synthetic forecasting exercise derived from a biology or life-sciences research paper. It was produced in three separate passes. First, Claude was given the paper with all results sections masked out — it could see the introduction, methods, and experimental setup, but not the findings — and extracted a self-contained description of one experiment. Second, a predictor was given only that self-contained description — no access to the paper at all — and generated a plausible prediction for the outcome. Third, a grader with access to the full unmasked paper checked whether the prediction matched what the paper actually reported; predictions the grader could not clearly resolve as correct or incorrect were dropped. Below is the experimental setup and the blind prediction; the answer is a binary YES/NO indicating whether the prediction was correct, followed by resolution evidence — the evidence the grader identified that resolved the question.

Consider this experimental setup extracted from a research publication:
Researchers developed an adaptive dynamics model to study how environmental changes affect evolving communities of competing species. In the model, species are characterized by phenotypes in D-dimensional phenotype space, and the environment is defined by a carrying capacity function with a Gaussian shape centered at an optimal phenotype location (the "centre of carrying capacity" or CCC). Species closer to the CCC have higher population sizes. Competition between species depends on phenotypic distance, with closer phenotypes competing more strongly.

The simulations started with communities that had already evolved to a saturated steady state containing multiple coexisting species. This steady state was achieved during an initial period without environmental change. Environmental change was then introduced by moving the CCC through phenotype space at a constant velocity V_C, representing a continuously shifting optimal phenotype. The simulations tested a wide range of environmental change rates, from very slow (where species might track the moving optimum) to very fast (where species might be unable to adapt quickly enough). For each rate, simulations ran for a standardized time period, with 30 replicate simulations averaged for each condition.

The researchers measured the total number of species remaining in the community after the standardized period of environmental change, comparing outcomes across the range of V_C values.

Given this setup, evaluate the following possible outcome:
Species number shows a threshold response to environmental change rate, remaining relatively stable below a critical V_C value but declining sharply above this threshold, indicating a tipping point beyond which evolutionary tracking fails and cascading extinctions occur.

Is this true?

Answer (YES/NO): NO